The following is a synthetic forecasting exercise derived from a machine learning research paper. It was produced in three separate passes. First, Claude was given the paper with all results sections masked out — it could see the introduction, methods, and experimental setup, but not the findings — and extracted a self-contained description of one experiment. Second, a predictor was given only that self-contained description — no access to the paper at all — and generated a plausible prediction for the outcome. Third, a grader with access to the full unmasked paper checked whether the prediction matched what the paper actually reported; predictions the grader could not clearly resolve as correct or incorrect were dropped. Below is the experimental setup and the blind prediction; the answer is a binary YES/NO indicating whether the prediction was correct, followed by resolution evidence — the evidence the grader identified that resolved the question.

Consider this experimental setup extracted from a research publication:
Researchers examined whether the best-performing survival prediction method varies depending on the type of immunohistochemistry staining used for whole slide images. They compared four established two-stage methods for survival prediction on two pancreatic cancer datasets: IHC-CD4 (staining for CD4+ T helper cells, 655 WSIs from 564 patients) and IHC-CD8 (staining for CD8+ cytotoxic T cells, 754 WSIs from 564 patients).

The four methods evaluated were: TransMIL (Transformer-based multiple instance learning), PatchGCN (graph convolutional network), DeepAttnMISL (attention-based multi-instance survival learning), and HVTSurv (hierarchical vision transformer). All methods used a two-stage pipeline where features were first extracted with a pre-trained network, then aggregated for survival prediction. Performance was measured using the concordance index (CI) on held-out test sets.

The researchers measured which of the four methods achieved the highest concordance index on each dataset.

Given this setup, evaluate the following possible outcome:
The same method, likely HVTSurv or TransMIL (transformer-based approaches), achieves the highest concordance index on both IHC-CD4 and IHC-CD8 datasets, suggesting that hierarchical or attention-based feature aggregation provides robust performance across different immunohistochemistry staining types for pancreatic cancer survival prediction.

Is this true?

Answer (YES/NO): NO